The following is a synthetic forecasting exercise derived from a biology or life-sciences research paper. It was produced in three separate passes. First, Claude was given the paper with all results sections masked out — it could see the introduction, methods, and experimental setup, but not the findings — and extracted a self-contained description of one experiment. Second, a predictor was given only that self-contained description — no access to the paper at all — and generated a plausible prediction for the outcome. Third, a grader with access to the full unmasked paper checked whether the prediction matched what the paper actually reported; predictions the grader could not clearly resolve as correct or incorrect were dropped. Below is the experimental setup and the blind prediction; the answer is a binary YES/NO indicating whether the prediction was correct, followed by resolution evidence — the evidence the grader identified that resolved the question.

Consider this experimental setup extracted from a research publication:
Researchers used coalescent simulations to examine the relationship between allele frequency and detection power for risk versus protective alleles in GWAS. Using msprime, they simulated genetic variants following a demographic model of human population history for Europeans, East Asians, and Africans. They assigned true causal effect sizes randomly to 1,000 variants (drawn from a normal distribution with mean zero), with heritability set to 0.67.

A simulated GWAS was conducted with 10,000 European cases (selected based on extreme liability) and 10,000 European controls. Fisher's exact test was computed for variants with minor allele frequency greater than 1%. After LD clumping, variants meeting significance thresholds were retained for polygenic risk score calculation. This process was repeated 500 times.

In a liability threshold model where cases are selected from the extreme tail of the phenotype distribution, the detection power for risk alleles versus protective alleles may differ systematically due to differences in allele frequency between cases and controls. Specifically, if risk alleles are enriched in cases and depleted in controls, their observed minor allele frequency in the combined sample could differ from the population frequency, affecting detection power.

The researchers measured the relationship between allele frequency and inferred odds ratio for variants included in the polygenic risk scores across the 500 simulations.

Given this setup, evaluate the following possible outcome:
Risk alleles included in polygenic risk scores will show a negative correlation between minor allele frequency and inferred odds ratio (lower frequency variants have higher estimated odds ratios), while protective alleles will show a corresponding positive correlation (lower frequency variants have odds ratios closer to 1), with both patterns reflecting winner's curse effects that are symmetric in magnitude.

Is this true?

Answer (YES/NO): NO